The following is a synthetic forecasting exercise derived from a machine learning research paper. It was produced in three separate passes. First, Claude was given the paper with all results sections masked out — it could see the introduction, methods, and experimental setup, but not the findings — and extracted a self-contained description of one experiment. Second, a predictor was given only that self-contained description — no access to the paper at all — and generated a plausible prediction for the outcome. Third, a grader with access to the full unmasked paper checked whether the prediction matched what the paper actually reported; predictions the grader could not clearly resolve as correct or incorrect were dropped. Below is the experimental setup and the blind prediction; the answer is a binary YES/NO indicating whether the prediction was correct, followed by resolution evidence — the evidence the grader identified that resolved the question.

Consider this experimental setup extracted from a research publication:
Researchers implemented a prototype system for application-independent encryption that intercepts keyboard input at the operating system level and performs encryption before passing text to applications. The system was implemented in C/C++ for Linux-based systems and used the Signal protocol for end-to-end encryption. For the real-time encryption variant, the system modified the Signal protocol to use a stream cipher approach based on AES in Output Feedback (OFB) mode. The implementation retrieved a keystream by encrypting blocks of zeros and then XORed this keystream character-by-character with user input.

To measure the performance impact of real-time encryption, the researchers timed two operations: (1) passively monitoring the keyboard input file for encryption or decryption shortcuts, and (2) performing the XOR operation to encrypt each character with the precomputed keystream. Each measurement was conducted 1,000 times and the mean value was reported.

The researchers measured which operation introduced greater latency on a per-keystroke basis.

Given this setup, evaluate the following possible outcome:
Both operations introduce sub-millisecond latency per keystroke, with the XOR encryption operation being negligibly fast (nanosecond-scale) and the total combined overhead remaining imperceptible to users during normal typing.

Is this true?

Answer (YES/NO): NO